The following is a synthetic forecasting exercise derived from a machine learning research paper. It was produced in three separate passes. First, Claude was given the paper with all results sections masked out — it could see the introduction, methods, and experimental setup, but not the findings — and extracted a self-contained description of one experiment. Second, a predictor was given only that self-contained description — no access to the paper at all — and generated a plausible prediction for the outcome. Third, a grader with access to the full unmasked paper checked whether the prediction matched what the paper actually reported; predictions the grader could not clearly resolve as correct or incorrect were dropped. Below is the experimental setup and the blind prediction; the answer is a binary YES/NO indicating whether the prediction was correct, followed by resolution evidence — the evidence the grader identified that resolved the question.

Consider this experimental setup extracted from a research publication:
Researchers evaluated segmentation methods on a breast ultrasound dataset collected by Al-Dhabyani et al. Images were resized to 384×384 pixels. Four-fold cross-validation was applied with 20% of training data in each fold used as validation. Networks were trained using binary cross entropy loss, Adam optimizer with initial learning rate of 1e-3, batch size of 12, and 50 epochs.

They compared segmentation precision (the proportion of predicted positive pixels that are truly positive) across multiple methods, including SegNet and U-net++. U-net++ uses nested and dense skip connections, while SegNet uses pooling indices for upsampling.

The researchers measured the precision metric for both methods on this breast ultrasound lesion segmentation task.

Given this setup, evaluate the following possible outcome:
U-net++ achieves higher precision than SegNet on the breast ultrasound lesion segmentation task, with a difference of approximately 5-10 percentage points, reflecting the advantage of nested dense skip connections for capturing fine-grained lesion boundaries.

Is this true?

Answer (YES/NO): NO